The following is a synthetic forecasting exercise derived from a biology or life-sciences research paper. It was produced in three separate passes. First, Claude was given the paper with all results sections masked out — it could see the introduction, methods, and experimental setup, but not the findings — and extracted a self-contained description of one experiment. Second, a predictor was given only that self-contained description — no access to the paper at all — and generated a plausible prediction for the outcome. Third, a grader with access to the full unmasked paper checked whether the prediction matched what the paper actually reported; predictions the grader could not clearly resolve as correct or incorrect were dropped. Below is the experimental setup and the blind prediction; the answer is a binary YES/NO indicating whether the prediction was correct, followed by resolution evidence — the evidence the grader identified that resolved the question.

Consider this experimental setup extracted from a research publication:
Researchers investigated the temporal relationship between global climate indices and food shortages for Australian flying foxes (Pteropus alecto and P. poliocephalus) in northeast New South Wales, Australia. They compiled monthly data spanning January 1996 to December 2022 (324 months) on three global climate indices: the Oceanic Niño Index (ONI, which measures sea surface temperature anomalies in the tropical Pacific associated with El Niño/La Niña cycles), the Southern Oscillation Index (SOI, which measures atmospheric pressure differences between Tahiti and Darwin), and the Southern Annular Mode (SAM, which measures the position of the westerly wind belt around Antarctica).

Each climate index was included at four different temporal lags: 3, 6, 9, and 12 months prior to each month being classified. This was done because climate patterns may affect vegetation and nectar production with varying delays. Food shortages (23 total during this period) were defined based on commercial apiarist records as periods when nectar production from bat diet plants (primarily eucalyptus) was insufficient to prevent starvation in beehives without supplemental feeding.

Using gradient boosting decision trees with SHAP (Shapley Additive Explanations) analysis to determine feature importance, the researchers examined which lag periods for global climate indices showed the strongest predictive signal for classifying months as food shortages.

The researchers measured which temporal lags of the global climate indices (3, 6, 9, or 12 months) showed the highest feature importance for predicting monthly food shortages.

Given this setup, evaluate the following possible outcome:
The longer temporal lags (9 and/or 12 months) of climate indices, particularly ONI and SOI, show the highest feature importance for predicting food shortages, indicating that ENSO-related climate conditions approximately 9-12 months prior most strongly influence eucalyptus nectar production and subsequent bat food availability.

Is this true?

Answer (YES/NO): NO